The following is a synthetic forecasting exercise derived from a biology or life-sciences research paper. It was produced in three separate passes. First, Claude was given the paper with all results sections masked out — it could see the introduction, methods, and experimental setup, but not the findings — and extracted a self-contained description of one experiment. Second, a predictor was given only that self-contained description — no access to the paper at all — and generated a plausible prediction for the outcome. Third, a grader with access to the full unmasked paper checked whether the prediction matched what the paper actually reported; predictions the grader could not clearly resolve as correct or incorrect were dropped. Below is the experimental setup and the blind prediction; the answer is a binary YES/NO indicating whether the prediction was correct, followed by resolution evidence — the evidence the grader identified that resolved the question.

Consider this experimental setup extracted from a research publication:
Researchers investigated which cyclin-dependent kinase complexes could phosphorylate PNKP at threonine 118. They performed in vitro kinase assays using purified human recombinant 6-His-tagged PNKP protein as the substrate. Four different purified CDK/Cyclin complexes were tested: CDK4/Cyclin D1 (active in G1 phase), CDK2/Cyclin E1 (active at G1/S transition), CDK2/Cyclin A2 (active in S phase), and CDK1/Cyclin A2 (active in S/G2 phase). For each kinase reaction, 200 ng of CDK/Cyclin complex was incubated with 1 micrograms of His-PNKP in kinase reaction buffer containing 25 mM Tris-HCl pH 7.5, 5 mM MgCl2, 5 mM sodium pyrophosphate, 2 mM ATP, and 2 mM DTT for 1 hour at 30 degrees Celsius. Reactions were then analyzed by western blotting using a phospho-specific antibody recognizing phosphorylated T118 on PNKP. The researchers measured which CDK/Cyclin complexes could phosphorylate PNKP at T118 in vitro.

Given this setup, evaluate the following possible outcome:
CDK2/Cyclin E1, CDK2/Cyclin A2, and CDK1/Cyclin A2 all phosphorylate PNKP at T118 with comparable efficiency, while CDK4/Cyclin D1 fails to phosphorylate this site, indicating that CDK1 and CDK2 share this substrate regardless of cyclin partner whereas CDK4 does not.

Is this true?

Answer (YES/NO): NO